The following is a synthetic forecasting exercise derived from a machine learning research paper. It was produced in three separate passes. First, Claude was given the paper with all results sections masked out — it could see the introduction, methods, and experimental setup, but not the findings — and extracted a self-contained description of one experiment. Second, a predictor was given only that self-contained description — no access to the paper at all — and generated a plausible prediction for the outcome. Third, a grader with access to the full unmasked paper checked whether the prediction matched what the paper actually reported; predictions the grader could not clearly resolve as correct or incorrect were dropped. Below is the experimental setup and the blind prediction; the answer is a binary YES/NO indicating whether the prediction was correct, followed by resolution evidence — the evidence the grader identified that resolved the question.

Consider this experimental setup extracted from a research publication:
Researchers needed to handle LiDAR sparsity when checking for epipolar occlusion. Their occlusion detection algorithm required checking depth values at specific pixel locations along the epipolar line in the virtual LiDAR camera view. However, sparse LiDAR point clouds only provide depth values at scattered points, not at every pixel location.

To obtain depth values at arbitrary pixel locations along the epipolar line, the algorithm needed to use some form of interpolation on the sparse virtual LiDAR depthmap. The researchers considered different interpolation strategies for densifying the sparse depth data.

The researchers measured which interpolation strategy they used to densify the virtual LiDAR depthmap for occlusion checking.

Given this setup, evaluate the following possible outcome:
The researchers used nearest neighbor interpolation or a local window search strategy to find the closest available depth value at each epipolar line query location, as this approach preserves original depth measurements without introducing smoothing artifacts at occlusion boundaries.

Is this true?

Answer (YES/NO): YES